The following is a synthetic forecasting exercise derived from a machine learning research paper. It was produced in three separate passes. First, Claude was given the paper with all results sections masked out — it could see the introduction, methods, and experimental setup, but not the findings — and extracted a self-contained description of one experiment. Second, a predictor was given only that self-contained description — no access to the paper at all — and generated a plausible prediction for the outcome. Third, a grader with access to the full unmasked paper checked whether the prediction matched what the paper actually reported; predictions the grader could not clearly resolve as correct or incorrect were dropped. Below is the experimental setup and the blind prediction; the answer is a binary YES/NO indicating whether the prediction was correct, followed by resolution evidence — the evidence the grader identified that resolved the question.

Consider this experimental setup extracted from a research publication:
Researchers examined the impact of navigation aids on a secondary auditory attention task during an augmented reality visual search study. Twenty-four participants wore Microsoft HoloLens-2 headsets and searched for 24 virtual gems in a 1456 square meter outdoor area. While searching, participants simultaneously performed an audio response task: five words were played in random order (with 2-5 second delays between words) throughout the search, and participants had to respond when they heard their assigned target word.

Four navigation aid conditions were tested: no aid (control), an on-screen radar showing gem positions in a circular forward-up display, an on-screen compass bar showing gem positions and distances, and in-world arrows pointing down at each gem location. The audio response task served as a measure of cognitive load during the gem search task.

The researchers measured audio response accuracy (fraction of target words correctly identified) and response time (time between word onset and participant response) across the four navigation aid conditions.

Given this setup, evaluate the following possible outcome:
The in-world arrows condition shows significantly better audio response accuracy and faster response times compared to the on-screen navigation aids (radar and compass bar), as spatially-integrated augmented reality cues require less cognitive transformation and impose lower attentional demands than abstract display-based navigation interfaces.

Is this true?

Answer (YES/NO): NO